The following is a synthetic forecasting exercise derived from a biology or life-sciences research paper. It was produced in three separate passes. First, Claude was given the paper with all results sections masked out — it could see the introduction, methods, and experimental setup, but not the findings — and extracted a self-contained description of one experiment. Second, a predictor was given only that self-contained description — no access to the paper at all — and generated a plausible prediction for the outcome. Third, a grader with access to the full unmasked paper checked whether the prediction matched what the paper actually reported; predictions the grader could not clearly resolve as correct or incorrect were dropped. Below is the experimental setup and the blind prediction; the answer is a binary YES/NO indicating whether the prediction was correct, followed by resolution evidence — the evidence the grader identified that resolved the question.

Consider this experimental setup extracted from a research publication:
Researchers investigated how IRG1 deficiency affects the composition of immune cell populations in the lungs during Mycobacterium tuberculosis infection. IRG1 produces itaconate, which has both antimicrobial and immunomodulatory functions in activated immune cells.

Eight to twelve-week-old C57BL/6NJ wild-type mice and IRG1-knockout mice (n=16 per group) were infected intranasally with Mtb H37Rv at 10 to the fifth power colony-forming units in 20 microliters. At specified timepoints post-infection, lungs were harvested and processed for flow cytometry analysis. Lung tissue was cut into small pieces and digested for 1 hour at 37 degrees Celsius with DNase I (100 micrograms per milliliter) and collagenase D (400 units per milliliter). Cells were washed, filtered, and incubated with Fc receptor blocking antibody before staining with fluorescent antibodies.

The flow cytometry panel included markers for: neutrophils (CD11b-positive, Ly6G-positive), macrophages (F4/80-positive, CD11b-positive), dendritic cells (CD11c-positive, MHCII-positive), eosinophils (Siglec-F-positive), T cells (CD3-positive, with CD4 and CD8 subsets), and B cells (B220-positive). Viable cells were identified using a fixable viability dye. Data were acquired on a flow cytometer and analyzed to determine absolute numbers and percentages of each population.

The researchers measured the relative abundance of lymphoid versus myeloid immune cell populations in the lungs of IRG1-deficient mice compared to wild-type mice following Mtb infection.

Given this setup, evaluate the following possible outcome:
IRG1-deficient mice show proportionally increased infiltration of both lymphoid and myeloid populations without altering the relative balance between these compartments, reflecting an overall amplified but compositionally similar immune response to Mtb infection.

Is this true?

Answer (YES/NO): NO